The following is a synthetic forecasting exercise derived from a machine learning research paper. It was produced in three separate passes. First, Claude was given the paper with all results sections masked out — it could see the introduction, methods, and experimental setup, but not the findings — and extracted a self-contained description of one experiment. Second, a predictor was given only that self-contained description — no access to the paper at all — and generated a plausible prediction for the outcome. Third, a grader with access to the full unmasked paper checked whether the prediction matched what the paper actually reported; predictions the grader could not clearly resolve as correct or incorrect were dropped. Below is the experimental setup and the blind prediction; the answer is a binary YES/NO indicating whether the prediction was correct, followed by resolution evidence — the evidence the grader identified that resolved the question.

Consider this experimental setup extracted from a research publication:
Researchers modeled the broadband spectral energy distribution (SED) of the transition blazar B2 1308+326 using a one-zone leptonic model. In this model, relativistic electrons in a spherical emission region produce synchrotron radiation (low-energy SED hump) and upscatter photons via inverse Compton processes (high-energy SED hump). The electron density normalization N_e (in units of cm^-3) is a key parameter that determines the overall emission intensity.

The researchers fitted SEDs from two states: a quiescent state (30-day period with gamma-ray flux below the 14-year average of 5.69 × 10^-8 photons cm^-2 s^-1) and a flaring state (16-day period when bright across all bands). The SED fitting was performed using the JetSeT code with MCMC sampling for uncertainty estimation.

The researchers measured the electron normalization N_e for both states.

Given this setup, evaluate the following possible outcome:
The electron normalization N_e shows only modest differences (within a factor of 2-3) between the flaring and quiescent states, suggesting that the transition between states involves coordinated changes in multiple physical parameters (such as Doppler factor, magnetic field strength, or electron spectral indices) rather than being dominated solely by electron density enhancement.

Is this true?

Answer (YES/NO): NO